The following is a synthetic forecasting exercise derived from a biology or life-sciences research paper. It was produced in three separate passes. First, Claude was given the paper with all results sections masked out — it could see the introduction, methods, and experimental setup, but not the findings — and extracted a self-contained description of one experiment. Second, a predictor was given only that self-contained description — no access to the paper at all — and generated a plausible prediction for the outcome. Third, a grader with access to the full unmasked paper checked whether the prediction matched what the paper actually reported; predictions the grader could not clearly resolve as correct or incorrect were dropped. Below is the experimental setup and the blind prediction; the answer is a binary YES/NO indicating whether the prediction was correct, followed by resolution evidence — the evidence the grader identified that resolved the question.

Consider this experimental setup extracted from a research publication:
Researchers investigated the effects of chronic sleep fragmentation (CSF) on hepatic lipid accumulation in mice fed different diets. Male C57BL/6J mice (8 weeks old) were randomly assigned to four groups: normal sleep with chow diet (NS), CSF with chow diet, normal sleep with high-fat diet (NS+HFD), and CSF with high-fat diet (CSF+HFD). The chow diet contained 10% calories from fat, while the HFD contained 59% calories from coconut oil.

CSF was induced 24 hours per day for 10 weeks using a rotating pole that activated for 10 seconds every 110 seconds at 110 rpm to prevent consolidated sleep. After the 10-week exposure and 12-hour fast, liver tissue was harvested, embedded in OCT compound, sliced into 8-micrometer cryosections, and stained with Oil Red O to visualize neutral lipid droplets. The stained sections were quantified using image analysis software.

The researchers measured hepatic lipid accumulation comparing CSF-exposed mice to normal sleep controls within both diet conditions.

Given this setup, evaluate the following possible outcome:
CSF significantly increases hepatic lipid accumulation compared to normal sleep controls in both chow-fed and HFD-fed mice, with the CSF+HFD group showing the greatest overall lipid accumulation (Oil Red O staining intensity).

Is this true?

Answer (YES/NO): NO